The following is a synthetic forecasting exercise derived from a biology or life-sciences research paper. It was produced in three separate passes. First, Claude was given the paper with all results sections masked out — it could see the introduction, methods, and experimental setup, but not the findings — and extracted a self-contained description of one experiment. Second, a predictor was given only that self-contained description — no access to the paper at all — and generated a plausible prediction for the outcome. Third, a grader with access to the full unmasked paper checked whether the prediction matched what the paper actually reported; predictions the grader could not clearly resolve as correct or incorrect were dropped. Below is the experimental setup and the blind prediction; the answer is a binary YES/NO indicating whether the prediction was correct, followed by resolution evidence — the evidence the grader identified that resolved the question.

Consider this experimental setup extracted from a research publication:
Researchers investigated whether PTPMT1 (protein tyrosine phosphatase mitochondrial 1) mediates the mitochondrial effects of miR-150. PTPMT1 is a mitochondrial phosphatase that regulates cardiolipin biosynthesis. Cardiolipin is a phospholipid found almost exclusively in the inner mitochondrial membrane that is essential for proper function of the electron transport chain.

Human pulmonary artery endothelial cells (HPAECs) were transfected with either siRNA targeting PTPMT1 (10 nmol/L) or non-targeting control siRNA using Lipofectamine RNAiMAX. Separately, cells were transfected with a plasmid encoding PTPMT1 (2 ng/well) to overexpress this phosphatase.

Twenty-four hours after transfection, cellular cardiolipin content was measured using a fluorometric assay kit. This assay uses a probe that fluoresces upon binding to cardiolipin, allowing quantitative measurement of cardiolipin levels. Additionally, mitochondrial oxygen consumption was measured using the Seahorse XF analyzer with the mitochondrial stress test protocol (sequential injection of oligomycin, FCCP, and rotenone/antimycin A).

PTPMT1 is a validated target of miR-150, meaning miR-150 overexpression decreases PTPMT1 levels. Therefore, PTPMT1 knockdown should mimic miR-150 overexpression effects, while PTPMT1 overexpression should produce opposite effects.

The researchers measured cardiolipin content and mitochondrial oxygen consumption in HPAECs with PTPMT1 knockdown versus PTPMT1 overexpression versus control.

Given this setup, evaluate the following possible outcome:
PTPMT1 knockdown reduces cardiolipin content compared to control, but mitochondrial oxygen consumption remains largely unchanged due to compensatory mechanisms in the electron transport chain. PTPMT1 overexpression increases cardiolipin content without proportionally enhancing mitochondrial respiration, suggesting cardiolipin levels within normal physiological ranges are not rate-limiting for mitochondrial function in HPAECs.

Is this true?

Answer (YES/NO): NO